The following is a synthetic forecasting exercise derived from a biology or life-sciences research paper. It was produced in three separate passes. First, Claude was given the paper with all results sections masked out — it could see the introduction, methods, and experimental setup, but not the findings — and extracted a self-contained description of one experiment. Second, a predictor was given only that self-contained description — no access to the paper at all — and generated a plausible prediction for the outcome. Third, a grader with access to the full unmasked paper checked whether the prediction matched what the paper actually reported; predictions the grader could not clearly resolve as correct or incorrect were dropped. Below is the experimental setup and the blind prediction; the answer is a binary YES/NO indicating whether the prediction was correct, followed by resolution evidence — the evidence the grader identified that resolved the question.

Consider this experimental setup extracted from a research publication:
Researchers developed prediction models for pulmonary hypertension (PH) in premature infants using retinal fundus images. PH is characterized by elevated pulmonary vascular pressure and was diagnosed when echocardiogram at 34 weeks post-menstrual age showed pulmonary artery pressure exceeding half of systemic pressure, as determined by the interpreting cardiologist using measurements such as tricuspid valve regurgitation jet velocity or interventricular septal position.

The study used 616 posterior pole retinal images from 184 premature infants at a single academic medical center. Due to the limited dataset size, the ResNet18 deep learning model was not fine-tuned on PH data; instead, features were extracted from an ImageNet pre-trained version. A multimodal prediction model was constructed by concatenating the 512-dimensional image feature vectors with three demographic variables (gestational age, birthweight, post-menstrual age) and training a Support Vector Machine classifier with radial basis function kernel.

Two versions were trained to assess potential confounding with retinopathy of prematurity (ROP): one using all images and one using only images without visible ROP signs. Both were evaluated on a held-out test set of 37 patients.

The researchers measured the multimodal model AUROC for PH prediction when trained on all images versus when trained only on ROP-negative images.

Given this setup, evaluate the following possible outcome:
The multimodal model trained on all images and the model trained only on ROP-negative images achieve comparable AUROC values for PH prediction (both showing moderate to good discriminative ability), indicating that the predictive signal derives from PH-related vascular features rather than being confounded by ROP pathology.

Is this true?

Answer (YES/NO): YES